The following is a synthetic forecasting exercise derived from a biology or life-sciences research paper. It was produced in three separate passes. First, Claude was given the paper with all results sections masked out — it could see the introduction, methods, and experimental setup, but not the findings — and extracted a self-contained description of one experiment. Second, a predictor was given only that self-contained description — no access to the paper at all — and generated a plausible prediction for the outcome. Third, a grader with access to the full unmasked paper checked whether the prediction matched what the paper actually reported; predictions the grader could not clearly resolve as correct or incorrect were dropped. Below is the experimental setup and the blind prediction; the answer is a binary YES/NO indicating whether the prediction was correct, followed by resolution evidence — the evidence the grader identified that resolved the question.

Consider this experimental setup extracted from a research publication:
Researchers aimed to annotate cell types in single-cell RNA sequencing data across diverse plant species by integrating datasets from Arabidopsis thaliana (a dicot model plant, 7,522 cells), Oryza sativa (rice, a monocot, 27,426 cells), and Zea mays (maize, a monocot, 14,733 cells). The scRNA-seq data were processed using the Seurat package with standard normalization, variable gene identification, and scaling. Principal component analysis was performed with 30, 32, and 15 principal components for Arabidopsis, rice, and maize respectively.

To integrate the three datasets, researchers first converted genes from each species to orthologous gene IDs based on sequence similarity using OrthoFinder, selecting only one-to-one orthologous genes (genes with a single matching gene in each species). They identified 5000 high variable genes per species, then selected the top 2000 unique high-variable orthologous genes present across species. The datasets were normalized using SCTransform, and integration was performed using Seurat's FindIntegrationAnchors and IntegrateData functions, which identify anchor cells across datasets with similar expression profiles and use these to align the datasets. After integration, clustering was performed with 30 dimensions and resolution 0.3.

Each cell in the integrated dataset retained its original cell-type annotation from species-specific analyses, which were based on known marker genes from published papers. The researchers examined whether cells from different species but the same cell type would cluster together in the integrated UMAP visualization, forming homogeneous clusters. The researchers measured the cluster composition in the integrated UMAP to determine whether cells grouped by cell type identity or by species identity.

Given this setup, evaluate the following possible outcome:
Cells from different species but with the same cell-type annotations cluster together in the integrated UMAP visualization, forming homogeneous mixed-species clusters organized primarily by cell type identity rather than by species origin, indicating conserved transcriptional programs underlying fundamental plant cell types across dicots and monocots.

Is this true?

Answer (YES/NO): NO